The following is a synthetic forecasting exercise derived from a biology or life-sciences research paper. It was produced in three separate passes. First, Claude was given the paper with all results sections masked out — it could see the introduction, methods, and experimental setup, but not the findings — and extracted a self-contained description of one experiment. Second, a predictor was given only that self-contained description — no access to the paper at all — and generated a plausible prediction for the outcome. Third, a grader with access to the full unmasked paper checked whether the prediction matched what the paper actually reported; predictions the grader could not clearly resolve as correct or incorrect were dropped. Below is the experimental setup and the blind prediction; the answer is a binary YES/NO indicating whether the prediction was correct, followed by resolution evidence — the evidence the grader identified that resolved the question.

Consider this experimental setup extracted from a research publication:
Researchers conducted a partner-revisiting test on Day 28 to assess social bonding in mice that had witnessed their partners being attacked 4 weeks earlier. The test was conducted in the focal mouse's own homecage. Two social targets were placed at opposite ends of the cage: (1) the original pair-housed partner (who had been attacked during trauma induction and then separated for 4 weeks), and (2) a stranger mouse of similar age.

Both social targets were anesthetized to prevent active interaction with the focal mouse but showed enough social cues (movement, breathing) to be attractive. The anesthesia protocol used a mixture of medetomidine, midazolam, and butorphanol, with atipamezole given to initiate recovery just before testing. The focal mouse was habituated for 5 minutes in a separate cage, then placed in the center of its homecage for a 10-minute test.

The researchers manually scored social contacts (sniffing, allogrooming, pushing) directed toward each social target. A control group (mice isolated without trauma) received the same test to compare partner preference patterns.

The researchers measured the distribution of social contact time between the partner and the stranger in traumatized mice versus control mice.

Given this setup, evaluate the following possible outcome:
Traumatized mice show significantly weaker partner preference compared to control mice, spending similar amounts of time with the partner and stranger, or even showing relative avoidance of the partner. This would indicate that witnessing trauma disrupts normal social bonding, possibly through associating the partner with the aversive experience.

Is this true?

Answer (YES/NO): NO